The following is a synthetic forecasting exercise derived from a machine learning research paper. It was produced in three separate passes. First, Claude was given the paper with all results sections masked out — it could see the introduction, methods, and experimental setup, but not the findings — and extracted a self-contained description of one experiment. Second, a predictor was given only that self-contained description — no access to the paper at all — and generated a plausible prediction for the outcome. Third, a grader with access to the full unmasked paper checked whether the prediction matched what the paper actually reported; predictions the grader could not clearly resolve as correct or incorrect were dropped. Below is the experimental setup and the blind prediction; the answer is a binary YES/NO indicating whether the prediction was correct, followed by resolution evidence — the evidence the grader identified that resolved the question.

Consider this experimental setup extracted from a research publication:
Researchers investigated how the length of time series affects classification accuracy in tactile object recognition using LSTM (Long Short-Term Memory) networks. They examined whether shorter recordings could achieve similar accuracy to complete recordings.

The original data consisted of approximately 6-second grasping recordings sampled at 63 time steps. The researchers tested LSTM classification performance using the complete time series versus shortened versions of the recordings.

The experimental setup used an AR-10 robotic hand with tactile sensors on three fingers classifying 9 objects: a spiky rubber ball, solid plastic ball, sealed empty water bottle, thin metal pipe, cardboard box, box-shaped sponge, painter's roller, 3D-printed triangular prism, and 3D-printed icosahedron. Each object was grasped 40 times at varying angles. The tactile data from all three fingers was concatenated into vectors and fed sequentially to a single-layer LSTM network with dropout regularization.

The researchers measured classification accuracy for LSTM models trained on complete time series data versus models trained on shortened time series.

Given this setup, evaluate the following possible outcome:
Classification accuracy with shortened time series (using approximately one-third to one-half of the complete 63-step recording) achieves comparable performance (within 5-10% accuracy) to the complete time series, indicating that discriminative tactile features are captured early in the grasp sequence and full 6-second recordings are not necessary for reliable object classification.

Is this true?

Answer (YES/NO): NO